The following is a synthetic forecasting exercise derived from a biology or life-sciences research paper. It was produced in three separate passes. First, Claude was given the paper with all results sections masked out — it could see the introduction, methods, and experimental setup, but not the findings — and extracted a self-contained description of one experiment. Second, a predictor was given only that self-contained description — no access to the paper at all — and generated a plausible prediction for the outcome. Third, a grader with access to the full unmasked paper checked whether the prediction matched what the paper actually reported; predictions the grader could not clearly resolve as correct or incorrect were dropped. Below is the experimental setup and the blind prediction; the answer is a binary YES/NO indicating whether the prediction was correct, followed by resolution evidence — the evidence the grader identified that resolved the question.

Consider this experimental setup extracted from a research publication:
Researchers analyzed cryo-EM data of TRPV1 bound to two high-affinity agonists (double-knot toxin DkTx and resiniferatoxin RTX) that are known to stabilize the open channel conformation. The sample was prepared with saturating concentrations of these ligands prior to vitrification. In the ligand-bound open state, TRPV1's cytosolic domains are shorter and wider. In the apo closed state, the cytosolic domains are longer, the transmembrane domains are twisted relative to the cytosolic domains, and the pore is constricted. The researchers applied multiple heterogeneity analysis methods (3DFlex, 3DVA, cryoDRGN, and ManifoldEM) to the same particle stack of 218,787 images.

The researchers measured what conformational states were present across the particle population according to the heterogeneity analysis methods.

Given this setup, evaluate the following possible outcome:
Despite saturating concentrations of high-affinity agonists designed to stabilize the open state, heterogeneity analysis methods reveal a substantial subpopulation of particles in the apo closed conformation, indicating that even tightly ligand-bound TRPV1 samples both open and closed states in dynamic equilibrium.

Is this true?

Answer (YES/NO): NO